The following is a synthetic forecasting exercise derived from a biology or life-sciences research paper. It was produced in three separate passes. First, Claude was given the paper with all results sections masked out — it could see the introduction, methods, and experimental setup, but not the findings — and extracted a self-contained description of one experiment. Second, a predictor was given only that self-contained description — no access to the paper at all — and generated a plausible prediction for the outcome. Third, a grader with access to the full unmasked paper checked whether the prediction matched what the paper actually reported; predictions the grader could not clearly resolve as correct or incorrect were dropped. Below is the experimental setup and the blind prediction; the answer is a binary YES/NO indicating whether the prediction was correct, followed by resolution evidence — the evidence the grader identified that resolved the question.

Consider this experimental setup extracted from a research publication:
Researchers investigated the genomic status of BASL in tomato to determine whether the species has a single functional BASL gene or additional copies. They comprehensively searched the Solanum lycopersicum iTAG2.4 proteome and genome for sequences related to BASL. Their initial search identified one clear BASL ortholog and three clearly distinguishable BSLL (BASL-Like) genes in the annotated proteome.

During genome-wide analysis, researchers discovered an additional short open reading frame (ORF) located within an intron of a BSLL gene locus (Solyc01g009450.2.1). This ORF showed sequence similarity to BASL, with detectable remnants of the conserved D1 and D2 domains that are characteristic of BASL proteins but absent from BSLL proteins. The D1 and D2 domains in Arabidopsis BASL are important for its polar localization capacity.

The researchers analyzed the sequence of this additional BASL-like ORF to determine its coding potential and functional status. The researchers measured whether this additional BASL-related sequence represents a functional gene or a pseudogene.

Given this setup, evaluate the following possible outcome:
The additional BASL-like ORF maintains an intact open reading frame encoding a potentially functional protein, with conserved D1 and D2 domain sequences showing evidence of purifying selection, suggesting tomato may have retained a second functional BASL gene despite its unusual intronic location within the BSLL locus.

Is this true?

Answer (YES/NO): NO